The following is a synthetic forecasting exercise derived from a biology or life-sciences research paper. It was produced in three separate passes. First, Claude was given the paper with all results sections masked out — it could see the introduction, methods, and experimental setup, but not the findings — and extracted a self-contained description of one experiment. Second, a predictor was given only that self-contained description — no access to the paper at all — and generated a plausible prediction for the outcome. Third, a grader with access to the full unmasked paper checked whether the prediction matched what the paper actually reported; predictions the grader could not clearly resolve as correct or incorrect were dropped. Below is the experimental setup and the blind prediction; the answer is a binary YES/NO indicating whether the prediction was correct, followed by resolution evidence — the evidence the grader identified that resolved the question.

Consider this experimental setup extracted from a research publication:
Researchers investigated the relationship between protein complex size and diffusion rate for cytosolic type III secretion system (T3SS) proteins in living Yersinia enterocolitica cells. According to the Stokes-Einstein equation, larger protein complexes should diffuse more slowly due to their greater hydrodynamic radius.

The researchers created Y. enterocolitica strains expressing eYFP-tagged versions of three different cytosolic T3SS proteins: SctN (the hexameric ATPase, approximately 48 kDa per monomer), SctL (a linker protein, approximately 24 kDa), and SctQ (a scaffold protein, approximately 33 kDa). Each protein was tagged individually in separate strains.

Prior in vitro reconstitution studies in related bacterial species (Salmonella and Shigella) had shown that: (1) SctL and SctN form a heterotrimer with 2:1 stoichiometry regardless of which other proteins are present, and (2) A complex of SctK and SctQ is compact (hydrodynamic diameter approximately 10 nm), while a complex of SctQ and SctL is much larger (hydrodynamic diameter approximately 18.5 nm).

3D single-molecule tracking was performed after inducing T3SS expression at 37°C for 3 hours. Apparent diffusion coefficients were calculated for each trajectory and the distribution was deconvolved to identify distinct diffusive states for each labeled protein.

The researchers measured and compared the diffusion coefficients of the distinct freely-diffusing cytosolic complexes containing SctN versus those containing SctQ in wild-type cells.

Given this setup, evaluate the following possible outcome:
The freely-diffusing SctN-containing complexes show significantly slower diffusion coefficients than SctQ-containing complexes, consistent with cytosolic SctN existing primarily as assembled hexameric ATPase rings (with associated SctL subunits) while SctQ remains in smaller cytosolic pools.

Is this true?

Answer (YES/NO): NO